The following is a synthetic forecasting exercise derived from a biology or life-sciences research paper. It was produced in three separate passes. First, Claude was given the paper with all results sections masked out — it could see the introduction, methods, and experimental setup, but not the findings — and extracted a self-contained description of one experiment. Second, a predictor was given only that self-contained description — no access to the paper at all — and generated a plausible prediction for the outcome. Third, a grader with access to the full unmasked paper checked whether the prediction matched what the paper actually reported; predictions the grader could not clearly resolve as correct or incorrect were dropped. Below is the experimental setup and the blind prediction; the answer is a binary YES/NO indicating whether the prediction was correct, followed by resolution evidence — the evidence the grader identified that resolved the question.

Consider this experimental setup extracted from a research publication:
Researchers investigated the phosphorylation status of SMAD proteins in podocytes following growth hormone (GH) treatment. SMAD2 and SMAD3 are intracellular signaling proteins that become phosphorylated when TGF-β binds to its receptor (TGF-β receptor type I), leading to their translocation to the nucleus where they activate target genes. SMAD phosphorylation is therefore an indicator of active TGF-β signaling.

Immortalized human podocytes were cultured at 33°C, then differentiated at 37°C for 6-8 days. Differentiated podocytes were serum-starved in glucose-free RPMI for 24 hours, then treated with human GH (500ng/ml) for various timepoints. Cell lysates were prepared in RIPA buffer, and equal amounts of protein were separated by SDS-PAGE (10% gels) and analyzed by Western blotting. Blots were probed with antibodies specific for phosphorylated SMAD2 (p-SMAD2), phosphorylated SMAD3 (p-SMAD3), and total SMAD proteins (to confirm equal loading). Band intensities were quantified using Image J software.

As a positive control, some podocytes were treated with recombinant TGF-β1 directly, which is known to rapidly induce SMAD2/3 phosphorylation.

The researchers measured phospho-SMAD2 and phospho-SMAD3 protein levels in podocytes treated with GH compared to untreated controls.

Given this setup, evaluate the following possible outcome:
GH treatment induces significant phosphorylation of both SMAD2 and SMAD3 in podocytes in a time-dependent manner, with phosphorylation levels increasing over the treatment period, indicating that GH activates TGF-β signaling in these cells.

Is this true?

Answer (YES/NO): YES